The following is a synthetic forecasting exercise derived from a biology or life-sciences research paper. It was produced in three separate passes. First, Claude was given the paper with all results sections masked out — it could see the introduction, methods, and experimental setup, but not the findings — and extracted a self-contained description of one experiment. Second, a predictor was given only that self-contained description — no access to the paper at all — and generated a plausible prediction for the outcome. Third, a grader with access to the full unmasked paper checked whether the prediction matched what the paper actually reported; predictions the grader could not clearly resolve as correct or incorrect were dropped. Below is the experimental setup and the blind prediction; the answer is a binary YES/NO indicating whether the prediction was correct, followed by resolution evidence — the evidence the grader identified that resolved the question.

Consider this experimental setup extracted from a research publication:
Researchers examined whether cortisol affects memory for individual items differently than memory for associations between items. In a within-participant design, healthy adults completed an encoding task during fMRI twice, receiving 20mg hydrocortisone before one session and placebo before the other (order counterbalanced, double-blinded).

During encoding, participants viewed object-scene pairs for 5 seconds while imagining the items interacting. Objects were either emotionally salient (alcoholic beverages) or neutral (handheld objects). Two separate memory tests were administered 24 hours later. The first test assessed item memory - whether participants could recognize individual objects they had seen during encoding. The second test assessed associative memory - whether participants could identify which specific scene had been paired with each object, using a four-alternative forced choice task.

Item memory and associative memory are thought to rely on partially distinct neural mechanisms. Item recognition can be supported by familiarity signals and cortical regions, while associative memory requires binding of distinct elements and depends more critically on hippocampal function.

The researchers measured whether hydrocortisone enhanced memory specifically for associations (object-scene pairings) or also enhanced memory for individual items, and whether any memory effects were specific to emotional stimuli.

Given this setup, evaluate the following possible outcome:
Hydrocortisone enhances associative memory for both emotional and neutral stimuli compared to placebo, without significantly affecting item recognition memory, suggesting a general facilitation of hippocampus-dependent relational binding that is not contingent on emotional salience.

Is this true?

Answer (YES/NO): NO